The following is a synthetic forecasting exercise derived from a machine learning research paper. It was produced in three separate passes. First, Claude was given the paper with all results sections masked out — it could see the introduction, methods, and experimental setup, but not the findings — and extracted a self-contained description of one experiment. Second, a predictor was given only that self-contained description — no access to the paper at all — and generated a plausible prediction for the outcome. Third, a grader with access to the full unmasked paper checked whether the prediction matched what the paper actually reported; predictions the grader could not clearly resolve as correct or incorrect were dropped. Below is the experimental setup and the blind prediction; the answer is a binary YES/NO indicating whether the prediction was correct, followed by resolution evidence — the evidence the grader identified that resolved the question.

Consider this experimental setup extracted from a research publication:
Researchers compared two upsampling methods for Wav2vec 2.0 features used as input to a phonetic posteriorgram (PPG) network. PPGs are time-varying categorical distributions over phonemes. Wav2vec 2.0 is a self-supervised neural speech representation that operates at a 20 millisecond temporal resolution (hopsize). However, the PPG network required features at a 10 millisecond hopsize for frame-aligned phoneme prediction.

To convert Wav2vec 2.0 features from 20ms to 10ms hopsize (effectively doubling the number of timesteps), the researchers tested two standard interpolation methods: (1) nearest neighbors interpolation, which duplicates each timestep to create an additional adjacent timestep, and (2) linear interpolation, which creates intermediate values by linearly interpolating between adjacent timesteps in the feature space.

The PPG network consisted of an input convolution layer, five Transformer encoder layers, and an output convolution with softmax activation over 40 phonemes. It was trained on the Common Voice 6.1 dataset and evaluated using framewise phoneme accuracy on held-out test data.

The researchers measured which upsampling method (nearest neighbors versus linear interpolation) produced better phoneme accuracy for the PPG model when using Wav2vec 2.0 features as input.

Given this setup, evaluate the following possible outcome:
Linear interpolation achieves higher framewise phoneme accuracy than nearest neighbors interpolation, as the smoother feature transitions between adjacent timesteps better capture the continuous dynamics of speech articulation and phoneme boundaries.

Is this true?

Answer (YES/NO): NO